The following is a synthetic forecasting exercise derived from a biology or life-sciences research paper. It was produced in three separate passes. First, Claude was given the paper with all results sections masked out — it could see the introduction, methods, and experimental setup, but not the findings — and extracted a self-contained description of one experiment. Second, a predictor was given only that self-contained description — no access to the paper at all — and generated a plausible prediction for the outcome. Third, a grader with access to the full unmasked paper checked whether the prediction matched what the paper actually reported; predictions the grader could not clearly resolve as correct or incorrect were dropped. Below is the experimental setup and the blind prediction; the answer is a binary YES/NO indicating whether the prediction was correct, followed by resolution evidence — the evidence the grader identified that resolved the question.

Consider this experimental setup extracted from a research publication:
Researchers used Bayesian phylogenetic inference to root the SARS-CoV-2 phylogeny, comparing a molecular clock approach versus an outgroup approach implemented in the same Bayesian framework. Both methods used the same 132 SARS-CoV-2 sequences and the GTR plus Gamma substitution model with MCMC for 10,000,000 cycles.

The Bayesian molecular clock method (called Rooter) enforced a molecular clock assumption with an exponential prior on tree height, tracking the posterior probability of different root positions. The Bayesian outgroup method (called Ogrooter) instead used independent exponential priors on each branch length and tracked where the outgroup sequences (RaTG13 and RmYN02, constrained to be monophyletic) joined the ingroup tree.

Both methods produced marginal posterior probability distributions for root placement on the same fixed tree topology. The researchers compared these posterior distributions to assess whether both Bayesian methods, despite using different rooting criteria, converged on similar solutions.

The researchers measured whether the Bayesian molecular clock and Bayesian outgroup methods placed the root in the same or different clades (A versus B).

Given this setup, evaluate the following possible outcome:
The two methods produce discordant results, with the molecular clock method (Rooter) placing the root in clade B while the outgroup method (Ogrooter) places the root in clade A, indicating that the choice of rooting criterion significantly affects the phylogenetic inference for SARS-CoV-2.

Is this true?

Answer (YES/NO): YES